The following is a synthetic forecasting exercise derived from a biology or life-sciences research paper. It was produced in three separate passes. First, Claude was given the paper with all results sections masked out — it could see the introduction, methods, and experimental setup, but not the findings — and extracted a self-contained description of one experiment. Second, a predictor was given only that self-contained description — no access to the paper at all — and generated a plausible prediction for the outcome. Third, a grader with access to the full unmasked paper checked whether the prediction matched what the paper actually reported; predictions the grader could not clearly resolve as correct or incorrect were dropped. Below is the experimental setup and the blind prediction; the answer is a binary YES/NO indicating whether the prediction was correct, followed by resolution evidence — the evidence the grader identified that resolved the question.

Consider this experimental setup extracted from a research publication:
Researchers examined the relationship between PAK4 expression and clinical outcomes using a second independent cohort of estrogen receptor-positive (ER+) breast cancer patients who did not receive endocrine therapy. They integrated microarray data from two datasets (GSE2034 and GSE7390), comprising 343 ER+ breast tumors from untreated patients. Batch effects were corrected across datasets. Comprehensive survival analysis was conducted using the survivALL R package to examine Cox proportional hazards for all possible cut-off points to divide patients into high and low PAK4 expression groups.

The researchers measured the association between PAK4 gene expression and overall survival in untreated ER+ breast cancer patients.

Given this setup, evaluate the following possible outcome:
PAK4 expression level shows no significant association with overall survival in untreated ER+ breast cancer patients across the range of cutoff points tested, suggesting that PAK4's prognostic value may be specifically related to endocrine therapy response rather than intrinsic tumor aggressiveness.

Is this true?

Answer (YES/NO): NO